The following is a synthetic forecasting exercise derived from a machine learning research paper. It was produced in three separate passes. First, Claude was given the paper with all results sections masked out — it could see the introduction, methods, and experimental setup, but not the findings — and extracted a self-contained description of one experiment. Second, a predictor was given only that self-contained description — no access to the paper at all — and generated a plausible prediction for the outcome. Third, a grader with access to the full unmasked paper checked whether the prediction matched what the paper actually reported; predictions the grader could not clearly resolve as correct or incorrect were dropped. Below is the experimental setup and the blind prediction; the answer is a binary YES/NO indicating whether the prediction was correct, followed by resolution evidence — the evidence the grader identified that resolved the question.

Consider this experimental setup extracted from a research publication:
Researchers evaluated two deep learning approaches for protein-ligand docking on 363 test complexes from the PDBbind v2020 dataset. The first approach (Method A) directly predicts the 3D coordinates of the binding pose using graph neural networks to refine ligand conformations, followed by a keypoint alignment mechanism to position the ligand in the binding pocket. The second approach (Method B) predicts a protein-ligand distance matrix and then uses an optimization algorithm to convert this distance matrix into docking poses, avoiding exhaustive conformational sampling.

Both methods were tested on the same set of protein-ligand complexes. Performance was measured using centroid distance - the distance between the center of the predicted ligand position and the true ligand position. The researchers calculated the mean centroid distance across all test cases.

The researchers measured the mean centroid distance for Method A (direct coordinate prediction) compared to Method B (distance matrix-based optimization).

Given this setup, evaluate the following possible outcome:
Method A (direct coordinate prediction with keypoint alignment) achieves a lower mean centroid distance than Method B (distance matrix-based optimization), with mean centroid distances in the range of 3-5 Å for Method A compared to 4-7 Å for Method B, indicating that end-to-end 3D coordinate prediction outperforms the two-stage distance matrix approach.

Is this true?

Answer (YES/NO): NO